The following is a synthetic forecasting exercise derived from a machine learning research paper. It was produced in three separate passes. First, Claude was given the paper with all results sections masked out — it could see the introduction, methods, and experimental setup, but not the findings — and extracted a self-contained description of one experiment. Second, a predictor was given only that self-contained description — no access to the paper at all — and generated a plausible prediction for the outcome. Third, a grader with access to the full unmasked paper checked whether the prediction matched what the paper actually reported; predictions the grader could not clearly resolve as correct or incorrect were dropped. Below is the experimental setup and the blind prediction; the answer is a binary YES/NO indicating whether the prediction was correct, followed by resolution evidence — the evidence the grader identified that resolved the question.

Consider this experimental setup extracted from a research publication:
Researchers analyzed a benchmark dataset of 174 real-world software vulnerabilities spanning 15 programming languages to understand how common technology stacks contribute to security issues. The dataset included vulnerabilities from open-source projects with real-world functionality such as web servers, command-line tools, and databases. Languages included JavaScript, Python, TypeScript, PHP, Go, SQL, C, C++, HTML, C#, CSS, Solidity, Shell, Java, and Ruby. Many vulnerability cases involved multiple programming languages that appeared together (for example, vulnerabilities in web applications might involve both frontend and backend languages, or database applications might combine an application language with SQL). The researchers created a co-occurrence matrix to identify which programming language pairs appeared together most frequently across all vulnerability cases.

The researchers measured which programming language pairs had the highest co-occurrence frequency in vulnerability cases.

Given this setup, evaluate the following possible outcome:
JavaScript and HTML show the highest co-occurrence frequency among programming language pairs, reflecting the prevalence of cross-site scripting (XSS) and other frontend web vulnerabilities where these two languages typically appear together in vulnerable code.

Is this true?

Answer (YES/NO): NO